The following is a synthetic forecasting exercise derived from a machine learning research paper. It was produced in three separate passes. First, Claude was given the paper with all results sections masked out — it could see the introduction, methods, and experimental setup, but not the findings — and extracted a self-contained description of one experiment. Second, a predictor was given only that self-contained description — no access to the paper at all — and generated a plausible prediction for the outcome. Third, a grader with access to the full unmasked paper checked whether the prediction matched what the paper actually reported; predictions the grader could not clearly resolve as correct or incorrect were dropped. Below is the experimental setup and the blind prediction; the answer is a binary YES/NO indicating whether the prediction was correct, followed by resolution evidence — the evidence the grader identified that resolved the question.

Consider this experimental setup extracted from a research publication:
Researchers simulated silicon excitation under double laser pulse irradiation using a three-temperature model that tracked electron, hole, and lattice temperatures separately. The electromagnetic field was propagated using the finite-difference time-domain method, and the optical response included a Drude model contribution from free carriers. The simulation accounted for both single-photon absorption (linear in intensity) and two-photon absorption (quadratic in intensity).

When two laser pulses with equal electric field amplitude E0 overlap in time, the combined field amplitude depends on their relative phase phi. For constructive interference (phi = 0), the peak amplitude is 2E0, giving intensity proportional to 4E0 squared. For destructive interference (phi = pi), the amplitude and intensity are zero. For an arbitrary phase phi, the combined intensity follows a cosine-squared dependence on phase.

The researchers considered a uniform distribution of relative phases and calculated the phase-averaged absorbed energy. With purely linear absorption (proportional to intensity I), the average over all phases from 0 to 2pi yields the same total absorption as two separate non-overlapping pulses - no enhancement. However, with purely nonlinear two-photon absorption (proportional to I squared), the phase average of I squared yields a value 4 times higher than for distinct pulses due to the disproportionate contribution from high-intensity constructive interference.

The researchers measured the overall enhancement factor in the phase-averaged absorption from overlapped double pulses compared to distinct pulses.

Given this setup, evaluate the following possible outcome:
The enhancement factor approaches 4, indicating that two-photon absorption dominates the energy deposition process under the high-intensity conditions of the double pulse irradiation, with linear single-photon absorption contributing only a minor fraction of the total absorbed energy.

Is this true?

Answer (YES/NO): NO